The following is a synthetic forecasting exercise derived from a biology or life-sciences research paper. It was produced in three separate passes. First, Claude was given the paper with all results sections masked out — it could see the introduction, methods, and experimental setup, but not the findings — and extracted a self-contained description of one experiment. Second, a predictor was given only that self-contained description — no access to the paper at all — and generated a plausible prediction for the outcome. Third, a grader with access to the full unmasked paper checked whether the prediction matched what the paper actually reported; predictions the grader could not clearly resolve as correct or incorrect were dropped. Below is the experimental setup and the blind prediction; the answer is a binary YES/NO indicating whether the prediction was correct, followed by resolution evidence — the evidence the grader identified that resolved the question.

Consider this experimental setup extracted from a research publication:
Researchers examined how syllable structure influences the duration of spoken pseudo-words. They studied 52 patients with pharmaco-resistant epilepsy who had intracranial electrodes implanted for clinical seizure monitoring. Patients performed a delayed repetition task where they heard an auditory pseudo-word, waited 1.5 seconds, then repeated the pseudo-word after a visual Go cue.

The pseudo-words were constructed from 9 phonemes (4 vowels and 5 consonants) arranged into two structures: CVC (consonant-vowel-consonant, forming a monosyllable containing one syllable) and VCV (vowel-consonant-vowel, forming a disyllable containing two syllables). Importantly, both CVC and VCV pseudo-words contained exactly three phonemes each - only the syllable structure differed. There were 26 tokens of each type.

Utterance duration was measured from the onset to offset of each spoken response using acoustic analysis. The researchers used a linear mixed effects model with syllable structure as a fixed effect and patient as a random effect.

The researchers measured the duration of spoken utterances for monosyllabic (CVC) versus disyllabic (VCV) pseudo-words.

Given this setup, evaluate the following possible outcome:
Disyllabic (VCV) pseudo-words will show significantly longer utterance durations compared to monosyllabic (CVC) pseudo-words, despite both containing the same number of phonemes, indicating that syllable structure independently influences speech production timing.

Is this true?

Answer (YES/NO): YES